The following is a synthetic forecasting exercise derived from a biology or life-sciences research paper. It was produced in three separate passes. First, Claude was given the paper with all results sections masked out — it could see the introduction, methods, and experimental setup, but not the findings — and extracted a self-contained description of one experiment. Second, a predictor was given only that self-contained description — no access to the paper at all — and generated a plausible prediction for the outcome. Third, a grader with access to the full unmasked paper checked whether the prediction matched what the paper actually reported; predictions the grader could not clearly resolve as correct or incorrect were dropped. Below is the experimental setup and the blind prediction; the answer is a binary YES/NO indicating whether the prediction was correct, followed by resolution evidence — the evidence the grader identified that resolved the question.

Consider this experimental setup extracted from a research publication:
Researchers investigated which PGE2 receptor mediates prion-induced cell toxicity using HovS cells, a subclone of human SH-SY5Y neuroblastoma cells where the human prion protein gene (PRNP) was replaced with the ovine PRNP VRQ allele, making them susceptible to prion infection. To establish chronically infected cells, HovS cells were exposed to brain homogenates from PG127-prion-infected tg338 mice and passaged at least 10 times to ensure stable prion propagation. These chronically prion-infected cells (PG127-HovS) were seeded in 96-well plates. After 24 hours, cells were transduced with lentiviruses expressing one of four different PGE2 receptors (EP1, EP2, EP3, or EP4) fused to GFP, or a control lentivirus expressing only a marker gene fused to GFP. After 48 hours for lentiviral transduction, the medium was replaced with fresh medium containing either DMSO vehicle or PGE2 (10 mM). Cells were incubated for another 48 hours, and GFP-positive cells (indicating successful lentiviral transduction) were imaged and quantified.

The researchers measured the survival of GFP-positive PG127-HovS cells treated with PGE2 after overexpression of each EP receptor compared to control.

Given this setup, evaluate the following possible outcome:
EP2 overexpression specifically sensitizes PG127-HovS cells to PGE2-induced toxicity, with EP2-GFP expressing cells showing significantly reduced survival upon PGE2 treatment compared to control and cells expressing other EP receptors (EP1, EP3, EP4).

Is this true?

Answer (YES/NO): NO